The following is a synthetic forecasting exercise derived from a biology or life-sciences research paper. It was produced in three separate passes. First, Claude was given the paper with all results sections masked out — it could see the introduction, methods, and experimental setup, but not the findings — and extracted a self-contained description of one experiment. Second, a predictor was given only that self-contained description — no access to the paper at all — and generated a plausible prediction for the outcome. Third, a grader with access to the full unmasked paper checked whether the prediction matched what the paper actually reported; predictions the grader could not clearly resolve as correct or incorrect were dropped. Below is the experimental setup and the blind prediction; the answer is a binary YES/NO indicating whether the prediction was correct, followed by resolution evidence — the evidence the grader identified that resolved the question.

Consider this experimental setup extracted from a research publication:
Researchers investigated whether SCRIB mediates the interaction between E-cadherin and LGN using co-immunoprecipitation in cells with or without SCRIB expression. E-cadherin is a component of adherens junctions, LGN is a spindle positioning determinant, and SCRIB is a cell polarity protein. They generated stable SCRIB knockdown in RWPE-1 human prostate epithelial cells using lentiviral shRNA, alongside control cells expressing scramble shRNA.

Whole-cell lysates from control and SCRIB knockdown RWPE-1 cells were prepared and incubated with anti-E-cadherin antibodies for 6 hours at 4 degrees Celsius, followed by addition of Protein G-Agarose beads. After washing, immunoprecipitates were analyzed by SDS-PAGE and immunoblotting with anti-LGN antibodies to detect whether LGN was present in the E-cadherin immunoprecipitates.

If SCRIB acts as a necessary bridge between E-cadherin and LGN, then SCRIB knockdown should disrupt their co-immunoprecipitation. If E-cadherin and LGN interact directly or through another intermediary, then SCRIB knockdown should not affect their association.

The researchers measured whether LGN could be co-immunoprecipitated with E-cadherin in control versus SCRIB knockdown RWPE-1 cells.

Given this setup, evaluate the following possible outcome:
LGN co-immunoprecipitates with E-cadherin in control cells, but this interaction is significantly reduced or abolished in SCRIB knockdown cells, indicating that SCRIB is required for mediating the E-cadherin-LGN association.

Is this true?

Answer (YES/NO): YES